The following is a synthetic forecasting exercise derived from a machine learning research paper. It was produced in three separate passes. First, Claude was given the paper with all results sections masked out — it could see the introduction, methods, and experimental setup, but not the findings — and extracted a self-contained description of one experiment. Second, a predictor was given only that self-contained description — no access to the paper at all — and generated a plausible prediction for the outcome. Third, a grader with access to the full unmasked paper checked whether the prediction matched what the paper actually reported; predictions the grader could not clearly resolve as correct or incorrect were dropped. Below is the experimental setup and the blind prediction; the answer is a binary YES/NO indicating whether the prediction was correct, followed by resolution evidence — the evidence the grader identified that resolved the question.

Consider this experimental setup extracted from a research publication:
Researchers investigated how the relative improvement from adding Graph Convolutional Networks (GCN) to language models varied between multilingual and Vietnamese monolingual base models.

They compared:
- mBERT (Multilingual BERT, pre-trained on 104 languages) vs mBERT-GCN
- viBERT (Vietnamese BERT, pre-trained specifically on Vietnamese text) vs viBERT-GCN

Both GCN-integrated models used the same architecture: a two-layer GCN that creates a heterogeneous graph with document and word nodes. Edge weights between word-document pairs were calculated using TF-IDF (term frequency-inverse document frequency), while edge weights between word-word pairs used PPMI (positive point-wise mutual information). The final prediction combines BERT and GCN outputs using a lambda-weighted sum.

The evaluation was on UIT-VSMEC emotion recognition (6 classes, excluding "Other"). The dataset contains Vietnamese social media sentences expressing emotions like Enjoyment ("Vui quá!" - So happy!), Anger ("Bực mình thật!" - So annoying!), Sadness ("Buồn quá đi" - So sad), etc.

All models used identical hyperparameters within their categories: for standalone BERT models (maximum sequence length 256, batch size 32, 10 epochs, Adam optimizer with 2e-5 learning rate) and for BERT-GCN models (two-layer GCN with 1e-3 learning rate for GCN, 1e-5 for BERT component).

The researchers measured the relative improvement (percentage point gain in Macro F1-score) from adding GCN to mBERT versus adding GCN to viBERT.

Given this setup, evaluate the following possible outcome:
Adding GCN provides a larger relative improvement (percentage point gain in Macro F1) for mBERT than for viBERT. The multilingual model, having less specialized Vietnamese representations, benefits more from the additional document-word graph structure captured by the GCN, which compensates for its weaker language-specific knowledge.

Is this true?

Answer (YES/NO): NO